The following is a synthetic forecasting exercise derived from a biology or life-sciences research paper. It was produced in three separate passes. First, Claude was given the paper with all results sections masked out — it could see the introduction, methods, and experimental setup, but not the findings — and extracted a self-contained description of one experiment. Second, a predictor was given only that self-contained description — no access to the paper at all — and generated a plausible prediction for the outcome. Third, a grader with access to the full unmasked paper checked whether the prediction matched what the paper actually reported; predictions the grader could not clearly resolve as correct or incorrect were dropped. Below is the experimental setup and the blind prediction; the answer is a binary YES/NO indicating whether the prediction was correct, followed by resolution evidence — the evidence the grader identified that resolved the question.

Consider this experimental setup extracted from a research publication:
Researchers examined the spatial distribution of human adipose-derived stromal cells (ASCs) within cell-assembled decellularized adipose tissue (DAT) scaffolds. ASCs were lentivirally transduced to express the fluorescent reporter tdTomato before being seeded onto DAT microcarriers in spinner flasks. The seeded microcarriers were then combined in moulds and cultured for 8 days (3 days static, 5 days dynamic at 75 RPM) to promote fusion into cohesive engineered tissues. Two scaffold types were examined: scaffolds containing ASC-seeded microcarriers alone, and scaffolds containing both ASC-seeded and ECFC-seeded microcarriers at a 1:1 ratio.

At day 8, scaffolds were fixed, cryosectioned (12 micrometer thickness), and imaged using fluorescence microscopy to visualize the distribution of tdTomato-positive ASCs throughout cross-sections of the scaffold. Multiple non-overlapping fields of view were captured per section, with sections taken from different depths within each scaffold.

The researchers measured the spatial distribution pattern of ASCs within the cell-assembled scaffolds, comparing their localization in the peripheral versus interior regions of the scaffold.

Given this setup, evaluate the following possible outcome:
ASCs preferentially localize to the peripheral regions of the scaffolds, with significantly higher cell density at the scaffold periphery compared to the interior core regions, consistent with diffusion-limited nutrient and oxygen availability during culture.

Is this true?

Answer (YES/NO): YES